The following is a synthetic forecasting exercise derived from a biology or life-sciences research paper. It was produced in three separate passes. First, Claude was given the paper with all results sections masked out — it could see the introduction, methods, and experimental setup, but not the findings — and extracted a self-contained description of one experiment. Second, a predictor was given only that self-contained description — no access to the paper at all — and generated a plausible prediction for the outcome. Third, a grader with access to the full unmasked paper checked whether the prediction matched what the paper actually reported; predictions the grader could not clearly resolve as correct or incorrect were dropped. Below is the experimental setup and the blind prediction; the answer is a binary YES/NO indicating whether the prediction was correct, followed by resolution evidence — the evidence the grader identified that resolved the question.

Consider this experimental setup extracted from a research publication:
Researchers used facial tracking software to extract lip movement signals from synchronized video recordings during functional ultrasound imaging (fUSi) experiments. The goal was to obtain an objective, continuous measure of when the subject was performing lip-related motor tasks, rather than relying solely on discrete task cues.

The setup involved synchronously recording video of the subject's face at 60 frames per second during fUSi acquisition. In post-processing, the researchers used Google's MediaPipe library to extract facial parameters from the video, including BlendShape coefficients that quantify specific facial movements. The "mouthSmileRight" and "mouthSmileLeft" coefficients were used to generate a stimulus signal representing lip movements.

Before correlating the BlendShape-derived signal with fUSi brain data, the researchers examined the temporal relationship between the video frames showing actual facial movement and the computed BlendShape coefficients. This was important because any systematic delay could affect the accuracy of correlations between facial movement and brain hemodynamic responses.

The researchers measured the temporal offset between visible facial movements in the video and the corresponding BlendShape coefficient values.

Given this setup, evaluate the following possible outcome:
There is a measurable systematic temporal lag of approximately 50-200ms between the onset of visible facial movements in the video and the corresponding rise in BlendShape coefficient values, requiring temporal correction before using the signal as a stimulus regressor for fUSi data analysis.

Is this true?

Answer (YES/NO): NO